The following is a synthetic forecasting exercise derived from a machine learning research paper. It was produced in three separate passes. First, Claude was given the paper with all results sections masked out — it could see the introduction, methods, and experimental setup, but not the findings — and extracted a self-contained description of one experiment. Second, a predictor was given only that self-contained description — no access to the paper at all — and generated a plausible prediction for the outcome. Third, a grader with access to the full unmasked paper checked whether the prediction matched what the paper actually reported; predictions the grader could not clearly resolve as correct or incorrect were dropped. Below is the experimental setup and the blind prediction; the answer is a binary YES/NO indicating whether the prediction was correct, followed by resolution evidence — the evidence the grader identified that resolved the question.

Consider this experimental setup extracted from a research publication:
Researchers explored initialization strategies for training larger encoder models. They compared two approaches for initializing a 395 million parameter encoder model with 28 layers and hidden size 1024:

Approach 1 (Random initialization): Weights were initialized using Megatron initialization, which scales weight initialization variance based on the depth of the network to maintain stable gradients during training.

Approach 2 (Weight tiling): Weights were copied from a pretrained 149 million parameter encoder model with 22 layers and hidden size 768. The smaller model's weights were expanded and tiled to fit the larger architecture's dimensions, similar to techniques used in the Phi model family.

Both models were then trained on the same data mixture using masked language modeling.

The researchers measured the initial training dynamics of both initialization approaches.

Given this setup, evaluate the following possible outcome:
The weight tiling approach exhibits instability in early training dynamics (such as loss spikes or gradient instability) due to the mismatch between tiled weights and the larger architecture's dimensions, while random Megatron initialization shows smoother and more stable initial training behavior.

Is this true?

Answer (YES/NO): NO